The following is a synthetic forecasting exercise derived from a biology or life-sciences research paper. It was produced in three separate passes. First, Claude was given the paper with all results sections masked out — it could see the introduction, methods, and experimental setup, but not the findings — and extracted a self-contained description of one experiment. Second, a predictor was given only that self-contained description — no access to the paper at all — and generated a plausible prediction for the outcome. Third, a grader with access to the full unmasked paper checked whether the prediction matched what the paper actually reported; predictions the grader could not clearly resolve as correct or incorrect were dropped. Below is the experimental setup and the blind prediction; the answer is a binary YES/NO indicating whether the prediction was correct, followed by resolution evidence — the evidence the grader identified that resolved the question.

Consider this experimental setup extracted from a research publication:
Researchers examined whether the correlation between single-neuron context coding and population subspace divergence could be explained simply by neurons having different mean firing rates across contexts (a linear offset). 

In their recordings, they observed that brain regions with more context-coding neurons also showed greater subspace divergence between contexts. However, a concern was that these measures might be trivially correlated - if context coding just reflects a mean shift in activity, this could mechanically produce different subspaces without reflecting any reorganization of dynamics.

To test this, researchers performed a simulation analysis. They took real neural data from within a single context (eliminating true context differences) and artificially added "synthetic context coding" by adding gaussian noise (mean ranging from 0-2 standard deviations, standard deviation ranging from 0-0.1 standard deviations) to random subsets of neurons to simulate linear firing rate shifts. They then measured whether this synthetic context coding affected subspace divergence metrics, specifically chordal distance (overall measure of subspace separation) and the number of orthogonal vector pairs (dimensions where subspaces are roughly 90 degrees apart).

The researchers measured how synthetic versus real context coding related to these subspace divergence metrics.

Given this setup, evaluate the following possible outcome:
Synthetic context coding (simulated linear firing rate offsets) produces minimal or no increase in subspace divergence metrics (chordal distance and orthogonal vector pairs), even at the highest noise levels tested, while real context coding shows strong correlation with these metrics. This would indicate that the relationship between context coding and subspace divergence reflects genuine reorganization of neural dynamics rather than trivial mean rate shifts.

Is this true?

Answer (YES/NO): YES